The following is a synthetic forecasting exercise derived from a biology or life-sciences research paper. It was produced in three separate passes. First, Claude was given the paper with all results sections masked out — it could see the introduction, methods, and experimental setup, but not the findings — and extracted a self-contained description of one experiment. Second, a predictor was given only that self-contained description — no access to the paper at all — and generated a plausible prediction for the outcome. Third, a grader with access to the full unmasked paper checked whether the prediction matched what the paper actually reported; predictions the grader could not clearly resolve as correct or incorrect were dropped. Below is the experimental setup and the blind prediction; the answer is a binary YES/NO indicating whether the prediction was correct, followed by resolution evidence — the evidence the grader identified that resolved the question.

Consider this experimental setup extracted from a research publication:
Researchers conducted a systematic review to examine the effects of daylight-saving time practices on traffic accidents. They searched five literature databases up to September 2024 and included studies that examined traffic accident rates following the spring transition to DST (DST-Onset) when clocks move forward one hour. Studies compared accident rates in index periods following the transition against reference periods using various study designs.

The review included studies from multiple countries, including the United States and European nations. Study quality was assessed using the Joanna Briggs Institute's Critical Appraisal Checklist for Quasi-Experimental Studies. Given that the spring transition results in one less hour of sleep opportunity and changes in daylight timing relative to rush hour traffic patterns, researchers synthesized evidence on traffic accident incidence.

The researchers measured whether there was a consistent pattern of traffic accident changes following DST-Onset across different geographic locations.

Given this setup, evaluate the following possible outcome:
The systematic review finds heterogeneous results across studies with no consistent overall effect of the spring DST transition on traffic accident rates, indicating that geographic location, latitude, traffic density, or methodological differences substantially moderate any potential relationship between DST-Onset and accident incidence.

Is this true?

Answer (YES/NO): NO